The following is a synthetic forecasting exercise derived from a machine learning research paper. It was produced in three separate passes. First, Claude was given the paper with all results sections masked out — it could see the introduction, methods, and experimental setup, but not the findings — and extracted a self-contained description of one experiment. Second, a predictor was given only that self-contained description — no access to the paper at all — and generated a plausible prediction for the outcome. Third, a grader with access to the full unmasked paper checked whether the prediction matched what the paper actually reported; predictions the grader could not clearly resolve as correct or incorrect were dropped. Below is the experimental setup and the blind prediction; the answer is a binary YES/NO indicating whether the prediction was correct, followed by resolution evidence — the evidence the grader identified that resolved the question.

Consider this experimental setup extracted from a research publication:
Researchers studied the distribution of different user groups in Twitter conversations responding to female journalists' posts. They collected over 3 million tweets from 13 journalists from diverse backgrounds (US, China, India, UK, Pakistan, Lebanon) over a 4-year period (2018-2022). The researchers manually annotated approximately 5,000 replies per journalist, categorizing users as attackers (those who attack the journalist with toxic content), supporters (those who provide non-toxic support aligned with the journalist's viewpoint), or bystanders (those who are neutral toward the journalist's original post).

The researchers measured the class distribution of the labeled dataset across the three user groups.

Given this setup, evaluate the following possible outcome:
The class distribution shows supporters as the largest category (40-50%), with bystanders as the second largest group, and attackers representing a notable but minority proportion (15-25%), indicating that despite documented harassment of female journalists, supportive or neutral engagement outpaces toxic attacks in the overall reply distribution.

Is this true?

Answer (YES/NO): NO